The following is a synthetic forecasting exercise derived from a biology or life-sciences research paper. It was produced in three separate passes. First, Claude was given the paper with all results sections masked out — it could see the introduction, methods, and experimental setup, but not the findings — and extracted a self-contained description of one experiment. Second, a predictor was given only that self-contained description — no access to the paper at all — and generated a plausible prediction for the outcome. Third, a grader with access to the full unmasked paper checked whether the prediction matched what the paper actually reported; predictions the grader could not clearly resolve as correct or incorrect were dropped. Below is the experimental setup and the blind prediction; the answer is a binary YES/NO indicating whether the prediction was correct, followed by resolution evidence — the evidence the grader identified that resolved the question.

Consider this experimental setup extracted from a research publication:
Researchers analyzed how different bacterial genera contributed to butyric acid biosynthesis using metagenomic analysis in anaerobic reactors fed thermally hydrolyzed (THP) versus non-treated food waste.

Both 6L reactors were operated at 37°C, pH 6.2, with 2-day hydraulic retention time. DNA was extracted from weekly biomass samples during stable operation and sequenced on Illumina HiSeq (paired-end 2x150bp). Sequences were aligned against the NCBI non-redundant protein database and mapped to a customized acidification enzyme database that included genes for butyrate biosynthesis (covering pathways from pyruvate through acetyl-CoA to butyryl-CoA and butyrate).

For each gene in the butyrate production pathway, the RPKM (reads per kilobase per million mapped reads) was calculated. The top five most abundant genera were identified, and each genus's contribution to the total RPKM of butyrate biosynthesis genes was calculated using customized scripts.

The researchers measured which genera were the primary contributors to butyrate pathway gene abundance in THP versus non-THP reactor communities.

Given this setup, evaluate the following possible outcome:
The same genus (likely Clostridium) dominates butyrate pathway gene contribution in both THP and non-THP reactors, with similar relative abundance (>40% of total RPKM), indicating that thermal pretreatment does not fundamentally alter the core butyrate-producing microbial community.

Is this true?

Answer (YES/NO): NO